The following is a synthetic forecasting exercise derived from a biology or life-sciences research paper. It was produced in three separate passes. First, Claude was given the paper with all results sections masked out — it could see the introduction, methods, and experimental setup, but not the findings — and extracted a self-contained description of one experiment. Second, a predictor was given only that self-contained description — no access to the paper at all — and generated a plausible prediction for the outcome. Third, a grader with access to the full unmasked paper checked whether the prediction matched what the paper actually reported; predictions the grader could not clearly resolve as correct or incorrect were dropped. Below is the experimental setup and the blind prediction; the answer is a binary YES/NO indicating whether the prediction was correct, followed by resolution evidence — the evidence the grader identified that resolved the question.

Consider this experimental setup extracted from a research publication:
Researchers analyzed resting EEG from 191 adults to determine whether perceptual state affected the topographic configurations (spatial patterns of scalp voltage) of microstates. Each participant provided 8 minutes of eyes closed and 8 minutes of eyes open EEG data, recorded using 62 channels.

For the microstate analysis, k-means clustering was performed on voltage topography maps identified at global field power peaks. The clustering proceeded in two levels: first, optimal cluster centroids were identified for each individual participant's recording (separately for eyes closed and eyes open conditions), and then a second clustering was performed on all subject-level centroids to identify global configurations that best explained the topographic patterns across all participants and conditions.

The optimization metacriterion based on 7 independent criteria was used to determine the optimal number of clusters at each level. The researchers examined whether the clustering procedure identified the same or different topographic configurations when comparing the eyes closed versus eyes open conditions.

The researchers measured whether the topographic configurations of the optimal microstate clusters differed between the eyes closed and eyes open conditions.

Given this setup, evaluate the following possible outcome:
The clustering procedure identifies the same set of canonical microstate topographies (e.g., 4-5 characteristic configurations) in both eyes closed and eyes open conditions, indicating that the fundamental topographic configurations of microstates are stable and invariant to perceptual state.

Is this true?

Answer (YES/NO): YES